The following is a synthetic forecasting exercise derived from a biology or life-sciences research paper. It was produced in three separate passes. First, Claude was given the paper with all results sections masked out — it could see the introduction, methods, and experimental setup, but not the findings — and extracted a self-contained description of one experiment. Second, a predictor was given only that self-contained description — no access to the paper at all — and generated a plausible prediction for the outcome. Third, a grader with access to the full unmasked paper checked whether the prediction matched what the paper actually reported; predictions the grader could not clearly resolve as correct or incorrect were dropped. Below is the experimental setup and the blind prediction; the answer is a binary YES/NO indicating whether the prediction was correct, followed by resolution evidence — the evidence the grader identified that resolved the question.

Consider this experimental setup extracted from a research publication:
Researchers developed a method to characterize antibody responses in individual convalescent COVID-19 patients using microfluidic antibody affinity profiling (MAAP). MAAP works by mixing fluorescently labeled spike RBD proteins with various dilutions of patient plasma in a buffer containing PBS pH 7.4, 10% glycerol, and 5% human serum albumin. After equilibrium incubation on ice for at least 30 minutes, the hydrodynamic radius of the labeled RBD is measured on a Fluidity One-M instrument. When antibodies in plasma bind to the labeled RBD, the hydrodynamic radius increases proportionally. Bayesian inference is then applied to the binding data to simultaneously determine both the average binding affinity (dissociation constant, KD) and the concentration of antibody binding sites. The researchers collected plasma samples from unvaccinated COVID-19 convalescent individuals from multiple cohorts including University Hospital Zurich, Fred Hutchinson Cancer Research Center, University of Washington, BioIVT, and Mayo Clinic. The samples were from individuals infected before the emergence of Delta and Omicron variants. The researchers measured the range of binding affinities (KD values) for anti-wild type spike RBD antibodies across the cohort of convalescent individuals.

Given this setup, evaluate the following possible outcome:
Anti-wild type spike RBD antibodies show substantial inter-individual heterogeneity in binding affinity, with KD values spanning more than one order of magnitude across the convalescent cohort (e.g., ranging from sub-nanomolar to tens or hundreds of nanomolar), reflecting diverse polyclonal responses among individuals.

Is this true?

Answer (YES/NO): YES